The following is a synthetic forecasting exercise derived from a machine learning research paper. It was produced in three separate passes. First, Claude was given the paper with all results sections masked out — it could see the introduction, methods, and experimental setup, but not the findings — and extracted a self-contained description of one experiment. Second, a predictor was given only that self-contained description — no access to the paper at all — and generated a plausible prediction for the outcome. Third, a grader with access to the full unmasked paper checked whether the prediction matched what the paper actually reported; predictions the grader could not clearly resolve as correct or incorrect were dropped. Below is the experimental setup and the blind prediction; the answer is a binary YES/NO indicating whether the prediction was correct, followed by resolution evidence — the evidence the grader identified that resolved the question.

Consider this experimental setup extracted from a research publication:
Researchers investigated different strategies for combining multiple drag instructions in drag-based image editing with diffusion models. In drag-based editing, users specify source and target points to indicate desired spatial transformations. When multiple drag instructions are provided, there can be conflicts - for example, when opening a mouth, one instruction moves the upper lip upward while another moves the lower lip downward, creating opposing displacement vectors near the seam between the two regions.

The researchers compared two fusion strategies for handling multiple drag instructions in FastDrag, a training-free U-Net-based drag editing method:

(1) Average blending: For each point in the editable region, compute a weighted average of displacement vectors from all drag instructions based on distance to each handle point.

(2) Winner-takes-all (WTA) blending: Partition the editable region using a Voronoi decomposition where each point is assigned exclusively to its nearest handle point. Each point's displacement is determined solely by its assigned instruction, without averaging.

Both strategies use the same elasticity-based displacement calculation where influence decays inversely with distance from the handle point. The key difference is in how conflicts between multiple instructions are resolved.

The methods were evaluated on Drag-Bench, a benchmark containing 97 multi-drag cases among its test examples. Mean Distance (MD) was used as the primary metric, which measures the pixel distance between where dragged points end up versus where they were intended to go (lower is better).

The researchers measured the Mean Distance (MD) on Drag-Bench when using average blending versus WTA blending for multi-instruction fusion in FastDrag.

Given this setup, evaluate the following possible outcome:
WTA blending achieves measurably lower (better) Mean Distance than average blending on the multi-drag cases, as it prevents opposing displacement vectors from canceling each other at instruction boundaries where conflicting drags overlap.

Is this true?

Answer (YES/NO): YES